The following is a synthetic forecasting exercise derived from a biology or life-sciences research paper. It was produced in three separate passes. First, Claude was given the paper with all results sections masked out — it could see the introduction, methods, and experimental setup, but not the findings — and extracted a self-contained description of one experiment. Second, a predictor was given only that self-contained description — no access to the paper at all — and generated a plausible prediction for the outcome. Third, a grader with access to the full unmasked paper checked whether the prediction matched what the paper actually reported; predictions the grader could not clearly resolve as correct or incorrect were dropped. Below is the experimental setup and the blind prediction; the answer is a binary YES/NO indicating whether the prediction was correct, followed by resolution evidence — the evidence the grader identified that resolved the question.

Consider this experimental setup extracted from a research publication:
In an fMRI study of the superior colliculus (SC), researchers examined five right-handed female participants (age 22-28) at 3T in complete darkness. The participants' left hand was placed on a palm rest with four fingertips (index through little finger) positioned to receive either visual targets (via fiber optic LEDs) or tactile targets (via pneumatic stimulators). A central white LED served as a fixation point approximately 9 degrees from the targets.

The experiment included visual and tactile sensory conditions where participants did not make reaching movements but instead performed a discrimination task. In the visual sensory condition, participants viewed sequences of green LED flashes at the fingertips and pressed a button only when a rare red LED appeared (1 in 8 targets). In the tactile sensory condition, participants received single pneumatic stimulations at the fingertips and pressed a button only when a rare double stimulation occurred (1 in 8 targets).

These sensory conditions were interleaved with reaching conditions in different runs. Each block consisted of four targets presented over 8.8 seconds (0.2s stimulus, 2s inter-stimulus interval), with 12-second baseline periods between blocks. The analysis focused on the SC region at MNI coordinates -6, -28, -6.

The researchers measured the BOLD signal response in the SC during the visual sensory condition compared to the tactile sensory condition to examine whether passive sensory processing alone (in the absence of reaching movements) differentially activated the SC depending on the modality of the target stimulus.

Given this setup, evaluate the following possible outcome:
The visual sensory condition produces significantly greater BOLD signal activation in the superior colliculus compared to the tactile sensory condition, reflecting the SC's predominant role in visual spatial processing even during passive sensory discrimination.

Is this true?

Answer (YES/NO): NO